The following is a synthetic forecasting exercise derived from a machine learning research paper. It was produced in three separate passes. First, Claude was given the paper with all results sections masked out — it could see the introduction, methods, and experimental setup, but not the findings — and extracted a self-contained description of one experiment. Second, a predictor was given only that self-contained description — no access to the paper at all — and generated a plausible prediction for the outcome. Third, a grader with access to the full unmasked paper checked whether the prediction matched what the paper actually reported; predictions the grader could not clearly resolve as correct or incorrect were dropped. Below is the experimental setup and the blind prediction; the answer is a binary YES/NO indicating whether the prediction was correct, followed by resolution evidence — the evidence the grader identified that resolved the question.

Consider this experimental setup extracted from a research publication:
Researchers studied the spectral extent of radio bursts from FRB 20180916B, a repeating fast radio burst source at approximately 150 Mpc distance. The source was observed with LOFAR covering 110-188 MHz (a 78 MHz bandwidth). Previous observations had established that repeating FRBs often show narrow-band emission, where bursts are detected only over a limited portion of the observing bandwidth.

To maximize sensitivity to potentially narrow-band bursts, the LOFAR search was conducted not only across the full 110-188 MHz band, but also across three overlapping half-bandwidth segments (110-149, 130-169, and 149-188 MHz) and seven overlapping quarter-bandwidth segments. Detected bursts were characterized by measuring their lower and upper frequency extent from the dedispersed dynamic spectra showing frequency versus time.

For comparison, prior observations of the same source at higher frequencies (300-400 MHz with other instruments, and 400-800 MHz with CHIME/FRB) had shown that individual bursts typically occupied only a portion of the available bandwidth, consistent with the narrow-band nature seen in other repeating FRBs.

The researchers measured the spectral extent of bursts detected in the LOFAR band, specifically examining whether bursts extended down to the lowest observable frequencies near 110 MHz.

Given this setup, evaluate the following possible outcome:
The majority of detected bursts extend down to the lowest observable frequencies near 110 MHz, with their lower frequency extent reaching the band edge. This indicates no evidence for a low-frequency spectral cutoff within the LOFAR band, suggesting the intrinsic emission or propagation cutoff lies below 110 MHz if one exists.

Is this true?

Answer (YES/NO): NO